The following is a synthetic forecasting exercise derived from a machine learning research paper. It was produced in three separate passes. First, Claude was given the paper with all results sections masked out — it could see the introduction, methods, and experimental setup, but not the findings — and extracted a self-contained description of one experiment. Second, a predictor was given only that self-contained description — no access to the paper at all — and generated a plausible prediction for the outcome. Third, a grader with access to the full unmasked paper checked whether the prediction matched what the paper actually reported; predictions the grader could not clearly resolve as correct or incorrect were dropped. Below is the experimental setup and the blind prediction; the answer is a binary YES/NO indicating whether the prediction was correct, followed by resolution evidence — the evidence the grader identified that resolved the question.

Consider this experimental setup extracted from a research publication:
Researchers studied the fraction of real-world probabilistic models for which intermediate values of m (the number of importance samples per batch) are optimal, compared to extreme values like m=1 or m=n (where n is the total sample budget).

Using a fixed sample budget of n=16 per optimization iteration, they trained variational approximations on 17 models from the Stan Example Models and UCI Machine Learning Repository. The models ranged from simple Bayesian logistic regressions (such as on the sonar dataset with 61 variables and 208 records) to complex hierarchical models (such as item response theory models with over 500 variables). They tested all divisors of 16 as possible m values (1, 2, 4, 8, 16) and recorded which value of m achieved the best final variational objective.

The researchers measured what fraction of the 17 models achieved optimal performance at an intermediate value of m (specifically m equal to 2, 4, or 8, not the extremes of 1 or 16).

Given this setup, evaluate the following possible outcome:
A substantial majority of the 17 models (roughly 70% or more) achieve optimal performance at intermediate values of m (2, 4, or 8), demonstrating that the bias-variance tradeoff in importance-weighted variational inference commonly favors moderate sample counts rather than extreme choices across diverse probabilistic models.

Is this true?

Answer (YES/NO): NO